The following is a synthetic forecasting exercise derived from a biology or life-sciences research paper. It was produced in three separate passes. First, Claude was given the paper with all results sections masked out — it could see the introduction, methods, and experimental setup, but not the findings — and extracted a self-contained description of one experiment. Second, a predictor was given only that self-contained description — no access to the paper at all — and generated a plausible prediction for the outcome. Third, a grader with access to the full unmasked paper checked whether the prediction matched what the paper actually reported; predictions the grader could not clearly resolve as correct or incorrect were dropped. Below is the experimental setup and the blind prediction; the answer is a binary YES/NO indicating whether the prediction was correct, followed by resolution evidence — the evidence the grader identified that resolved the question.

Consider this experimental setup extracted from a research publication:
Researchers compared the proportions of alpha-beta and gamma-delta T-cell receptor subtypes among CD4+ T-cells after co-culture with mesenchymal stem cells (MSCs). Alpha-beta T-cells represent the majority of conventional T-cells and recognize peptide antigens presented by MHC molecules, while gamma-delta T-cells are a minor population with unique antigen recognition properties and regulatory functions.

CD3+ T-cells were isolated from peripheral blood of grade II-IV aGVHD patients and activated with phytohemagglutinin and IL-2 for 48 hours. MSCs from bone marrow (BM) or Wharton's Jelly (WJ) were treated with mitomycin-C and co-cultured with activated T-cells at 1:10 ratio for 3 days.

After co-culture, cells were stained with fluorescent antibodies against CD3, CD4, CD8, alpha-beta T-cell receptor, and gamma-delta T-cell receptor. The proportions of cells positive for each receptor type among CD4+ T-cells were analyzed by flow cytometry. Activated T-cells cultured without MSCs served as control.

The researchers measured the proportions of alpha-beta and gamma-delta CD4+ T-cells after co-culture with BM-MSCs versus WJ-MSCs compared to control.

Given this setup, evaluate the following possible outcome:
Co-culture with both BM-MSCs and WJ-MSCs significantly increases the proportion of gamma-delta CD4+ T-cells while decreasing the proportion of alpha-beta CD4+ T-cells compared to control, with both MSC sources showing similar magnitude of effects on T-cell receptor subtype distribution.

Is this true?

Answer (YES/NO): NO